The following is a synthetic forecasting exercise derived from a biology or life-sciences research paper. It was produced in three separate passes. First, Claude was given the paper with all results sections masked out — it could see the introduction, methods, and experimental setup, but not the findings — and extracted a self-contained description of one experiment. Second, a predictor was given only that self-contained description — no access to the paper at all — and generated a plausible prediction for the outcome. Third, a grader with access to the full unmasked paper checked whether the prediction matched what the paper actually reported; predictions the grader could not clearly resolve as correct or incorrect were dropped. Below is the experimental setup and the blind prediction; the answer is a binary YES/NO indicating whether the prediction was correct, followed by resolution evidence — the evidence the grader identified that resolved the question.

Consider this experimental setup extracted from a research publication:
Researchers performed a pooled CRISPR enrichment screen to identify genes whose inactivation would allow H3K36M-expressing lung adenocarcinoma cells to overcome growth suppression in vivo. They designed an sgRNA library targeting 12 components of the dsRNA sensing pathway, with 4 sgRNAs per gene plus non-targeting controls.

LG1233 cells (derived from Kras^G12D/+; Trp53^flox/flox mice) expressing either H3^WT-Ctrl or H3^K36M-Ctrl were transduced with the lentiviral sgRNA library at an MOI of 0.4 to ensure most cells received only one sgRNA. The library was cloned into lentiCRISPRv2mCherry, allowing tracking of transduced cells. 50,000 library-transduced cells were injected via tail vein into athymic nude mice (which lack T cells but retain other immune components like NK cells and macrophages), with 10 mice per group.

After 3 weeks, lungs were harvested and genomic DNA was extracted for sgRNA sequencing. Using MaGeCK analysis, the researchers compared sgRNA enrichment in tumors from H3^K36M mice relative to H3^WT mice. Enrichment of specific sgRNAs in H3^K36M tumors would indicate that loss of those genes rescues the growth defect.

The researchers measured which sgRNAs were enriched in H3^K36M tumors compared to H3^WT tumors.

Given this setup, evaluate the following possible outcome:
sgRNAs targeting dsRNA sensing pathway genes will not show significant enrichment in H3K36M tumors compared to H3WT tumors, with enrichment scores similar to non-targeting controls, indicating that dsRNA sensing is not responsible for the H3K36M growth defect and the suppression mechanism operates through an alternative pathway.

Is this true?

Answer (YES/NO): NO